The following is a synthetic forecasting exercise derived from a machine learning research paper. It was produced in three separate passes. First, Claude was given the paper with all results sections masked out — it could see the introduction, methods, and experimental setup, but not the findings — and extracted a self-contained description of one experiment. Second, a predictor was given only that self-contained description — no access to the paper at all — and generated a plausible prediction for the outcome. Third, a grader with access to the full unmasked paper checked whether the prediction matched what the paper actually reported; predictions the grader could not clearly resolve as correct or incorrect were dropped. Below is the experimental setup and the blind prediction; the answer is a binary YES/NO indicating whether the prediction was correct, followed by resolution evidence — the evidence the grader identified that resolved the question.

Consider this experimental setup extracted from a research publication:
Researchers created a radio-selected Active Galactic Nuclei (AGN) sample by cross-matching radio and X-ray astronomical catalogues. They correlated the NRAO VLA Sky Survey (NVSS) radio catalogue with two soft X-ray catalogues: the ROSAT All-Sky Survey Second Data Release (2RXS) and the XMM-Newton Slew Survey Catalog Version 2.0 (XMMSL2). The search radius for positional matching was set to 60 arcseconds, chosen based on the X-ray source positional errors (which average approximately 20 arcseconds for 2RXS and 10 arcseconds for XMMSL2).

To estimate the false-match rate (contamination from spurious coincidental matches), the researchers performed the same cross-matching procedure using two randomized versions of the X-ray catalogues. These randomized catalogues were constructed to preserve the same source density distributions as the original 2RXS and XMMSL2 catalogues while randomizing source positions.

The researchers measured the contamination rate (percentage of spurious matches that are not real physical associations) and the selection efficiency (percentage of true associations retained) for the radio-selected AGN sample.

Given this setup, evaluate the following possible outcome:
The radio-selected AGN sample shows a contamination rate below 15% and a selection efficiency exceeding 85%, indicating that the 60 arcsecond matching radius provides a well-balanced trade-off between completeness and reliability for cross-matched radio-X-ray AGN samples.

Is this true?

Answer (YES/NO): YES